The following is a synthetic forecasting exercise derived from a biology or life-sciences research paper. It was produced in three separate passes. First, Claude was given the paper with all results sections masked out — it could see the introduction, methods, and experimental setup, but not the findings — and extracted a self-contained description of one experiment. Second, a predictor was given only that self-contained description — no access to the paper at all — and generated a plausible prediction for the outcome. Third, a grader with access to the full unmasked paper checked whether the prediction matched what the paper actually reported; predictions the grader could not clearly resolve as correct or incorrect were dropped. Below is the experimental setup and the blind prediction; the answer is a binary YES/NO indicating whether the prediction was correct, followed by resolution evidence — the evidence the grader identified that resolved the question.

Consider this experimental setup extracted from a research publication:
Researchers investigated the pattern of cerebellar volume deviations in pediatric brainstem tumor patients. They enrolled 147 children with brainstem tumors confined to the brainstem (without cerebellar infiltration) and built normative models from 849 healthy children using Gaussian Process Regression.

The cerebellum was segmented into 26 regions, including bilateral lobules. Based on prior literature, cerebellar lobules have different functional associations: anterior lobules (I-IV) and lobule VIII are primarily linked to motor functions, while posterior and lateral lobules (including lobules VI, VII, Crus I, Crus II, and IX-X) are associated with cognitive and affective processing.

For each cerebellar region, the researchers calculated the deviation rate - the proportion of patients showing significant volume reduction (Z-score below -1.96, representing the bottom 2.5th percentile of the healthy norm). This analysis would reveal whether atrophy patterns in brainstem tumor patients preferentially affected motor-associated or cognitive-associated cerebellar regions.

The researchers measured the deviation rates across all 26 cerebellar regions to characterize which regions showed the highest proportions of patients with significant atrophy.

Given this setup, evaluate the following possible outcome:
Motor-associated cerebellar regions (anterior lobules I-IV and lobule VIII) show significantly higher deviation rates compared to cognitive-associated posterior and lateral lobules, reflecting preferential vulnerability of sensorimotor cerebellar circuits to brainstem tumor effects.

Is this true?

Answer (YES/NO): NO